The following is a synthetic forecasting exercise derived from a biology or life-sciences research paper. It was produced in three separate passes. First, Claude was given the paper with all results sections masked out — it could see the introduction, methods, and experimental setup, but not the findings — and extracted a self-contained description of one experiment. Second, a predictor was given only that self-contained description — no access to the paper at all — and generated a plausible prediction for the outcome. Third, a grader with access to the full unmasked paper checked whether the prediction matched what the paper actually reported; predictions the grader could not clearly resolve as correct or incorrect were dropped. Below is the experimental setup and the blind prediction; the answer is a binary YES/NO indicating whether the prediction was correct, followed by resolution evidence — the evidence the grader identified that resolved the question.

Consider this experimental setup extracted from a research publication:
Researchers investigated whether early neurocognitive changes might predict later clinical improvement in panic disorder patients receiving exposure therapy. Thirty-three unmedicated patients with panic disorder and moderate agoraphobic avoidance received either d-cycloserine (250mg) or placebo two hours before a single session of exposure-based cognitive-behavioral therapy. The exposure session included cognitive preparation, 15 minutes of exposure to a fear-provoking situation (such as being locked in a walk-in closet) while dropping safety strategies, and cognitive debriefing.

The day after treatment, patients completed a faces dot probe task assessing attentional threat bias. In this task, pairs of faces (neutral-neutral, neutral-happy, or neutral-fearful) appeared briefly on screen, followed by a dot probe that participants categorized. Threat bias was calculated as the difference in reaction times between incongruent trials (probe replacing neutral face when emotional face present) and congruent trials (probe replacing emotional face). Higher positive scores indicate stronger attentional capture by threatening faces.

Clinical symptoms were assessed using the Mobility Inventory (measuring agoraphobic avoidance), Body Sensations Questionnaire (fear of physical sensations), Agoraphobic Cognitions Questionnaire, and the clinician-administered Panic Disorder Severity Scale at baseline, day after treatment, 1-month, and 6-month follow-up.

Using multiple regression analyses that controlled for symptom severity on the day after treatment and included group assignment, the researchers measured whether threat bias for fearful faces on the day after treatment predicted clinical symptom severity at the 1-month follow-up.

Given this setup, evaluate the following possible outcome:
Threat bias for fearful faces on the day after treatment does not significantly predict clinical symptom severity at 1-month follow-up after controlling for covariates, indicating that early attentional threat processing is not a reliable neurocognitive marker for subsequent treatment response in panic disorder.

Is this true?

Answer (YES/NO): YES